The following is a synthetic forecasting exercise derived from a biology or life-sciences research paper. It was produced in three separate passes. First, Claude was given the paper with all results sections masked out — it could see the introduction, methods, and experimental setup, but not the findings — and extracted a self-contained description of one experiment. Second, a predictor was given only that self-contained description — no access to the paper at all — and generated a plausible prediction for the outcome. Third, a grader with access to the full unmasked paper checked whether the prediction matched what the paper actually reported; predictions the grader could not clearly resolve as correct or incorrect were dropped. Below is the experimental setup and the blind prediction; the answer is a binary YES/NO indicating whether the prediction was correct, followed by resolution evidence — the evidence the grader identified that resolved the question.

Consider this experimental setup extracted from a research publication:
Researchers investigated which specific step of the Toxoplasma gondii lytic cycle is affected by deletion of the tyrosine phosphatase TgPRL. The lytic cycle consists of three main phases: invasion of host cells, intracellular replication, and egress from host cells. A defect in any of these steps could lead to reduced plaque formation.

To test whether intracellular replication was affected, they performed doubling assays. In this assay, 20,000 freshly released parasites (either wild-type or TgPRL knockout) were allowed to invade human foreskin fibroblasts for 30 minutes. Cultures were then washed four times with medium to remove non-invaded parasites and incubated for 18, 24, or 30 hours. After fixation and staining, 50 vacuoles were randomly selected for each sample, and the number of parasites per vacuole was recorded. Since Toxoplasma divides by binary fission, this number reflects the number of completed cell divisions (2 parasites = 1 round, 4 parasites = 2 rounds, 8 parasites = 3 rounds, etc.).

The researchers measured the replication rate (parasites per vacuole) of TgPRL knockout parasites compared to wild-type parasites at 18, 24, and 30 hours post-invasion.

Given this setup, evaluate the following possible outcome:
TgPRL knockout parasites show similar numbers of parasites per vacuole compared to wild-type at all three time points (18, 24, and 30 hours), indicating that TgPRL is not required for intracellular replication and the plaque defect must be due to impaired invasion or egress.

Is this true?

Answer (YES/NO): NO